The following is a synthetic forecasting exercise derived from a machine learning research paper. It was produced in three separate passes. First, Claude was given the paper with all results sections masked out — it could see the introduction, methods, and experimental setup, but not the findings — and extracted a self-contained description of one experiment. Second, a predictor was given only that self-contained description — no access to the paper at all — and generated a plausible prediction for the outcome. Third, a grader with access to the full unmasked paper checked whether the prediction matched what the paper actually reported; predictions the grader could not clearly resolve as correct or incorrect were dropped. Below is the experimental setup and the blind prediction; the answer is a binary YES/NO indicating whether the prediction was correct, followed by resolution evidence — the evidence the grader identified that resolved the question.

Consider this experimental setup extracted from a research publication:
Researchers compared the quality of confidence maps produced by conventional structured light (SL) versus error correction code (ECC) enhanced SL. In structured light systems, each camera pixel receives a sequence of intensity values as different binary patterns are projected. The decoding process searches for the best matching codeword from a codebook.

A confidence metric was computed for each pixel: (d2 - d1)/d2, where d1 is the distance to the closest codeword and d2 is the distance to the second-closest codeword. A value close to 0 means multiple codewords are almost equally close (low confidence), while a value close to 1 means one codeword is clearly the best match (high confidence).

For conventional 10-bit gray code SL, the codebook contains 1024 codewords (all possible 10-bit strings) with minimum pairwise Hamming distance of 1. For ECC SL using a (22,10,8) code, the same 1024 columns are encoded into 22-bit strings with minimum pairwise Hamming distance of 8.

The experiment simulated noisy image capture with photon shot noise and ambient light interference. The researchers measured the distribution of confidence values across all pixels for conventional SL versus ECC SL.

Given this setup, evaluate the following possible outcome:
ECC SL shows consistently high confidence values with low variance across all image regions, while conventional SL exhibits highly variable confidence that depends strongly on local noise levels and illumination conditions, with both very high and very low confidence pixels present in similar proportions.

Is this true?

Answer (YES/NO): NO